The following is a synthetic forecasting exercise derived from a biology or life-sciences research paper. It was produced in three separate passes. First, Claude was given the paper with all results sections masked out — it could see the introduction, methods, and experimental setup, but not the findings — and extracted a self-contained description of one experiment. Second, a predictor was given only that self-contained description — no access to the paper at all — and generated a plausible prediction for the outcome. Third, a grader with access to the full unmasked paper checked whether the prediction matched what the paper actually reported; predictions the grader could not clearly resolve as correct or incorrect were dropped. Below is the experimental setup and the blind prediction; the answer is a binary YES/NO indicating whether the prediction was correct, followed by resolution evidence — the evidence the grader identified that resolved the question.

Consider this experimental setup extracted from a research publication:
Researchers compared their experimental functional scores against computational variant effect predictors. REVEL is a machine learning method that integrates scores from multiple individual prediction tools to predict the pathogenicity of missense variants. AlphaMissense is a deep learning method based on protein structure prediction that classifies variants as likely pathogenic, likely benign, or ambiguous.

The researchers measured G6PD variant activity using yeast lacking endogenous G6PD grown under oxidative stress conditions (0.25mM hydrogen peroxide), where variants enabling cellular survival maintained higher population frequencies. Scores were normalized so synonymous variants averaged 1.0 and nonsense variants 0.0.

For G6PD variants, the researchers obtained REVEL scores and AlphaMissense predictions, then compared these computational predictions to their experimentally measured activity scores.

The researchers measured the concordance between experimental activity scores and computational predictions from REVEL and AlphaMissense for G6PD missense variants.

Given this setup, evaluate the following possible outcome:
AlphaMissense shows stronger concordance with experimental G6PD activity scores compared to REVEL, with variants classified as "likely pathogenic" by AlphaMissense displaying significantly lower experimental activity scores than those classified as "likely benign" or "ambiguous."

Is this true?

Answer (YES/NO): NO